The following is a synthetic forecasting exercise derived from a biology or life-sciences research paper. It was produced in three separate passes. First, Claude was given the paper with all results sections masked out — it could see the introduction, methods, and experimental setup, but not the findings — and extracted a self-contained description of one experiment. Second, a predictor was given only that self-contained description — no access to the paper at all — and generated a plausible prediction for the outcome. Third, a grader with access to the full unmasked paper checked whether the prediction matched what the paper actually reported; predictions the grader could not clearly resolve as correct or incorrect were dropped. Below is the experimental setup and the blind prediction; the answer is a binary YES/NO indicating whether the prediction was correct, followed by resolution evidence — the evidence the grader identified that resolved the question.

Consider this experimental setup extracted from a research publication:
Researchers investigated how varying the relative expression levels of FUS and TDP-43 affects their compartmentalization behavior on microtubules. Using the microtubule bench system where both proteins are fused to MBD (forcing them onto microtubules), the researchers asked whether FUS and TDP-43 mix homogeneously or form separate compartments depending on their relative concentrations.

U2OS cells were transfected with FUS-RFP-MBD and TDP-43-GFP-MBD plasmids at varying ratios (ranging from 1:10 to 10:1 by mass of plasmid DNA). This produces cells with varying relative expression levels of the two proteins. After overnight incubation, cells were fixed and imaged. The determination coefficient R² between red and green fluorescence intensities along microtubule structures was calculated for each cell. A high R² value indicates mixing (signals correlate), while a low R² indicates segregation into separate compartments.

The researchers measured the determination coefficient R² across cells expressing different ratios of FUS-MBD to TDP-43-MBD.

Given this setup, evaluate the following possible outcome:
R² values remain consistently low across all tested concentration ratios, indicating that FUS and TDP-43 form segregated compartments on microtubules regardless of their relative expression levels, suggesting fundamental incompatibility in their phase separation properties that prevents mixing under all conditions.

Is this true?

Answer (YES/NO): NO